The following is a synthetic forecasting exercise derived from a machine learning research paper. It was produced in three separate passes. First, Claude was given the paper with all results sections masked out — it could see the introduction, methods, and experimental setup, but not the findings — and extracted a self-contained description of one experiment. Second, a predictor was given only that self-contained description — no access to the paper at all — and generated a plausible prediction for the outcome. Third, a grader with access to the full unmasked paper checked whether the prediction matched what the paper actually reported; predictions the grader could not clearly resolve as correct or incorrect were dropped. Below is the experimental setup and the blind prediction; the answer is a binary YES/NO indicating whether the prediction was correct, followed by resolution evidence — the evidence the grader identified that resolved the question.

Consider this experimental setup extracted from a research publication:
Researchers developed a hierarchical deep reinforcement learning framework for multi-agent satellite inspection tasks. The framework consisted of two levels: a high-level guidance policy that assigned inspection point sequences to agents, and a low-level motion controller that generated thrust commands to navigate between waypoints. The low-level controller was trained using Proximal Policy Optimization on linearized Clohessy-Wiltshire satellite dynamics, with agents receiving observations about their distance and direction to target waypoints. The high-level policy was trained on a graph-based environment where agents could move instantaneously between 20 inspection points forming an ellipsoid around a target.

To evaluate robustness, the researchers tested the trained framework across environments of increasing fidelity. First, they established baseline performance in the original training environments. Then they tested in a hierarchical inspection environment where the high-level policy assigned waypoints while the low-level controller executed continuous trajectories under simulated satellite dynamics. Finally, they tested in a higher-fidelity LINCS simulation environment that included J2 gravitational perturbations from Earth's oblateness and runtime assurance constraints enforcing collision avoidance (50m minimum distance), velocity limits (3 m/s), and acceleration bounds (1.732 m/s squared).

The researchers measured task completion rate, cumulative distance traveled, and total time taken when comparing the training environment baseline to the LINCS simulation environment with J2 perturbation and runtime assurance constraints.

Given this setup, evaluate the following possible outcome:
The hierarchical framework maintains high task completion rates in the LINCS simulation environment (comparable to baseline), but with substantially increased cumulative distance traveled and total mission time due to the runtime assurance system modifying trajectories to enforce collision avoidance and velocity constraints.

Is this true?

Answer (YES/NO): NO